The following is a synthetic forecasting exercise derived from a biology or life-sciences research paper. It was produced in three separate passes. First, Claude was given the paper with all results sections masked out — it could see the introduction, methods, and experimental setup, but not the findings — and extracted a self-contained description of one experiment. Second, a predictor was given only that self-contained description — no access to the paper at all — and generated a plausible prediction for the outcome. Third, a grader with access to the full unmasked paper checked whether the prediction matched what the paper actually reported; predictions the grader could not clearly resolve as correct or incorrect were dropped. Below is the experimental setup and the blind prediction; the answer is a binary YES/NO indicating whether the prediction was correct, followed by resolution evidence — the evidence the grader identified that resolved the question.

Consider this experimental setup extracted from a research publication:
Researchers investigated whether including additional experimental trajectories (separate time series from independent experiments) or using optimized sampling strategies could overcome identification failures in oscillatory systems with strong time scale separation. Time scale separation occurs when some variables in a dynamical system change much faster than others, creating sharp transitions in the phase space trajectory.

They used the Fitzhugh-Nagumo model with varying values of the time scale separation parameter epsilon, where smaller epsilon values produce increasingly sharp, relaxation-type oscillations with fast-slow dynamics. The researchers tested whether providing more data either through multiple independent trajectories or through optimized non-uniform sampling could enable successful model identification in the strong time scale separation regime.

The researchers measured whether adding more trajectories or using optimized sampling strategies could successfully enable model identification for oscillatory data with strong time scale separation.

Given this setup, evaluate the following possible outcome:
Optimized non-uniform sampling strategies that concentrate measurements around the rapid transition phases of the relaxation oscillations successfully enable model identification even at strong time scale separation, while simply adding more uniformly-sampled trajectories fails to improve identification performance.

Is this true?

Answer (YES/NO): NO